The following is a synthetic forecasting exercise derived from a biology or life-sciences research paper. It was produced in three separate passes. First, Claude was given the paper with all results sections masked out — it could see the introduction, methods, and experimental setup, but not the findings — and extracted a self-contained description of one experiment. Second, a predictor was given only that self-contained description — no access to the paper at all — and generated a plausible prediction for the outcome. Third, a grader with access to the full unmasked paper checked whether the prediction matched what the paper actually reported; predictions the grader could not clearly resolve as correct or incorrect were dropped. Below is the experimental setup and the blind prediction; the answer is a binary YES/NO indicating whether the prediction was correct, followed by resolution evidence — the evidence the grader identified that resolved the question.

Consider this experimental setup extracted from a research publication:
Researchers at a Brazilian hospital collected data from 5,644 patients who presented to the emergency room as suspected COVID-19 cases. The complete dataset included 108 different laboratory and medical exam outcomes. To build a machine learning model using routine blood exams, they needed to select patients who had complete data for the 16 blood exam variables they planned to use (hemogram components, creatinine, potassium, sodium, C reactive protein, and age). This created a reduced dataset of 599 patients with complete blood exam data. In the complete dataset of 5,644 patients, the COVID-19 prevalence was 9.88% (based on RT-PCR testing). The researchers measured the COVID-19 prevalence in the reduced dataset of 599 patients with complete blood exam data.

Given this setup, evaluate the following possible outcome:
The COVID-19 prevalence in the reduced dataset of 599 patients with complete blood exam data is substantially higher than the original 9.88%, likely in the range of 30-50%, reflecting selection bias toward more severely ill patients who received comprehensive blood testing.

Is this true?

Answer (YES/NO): NO